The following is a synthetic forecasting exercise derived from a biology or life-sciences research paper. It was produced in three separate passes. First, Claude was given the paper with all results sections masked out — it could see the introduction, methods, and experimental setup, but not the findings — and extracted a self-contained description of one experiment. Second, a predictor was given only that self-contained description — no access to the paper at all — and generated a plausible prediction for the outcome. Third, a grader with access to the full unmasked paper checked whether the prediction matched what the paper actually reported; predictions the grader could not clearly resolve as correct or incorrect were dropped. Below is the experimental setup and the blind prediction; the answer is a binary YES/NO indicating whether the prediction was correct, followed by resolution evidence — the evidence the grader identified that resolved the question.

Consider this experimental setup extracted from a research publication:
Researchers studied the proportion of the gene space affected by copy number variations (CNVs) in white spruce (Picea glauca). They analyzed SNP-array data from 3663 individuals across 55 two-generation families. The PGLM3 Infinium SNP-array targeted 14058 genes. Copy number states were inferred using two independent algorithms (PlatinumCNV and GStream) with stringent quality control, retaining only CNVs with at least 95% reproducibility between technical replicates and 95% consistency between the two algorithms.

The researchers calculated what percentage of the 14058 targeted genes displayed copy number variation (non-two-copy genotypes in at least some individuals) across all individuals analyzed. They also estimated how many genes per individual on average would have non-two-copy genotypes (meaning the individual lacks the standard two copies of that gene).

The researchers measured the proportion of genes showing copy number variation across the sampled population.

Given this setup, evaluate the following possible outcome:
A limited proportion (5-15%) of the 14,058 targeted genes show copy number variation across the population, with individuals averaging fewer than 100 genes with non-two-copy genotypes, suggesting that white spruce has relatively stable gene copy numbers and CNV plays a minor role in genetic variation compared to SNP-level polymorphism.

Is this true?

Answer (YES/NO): NO